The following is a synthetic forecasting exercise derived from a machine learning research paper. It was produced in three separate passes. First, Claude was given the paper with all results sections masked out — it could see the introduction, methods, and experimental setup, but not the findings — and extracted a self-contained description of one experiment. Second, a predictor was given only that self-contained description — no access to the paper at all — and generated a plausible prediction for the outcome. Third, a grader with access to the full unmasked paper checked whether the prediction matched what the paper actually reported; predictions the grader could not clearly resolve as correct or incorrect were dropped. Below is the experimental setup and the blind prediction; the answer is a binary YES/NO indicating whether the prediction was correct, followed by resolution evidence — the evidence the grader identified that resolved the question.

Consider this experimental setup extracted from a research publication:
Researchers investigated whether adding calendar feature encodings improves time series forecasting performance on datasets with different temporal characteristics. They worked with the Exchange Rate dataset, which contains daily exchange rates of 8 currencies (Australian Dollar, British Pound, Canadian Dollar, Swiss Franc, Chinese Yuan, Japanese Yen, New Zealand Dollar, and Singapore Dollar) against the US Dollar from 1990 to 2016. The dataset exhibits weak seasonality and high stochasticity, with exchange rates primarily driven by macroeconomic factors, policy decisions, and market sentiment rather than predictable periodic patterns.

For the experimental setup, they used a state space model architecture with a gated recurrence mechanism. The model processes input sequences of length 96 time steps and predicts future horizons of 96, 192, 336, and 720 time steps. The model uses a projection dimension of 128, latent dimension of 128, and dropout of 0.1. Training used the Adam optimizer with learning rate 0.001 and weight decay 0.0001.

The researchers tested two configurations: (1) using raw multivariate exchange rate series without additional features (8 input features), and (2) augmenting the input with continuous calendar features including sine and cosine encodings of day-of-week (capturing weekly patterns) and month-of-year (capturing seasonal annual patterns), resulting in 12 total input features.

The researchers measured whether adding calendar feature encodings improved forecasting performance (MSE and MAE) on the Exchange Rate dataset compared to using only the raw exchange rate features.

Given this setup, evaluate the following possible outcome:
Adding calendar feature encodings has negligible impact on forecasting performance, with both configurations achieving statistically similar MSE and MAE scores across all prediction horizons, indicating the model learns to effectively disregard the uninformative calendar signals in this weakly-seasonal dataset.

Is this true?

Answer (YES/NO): YES